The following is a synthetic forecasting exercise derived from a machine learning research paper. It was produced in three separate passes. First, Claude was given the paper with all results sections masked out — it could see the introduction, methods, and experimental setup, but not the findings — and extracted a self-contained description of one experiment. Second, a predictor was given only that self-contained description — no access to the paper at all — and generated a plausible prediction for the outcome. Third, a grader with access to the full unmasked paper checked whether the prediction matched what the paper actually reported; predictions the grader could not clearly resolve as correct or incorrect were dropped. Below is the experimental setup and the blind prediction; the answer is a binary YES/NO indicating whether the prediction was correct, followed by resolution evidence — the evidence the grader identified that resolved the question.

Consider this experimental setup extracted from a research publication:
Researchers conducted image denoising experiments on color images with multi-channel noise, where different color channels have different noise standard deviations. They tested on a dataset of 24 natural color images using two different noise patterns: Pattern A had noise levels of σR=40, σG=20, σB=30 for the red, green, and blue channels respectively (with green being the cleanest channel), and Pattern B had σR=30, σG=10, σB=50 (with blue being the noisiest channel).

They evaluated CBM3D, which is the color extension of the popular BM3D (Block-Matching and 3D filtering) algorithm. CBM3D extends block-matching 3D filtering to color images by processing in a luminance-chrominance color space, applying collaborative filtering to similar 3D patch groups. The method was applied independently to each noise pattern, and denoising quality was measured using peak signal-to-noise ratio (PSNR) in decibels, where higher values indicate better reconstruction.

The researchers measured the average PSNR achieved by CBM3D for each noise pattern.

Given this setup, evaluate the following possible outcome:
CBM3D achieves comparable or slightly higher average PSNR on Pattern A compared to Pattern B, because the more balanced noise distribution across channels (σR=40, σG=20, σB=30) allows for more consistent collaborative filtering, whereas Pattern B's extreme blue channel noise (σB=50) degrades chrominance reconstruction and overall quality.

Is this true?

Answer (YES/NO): NO